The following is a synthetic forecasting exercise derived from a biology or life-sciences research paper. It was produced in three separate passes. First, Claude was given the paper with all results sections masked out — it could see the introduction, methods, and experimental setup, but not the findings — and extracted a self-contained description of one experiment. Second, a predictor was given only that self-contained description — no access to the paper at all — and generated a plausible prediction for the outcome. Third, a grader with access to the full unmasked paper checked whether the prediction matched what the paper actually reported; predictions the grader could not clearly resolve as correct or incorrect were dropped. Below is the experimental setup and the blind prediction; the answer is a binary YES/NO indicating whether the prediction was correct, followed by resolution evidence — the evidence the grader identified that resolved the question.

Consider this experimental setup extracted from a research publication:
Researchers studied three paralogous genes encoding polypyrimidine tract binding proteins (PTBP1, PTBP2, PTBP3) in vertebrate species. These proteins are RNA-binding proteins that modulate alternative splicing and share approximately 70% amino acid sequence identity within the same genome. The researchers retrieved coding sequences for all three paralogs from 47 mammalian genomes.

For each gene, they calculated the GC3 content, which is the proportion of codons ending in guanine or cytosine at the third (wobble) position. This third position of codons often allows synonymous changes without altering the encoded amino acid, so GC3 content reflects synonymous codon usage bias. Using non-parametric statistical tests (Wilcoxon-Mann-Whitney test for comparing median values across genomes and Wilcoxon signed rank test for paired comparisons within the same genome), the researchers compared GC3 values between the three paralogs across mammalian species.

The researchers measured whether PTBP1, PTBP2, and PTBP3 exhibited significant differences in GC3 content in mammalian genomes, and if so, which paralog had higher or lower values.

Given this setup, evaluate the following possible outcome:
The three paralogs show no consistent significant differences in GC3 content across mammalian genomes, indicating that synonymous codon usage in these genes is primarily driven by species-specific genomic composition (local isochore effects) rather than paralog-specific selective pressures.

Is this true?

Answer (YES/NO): NO